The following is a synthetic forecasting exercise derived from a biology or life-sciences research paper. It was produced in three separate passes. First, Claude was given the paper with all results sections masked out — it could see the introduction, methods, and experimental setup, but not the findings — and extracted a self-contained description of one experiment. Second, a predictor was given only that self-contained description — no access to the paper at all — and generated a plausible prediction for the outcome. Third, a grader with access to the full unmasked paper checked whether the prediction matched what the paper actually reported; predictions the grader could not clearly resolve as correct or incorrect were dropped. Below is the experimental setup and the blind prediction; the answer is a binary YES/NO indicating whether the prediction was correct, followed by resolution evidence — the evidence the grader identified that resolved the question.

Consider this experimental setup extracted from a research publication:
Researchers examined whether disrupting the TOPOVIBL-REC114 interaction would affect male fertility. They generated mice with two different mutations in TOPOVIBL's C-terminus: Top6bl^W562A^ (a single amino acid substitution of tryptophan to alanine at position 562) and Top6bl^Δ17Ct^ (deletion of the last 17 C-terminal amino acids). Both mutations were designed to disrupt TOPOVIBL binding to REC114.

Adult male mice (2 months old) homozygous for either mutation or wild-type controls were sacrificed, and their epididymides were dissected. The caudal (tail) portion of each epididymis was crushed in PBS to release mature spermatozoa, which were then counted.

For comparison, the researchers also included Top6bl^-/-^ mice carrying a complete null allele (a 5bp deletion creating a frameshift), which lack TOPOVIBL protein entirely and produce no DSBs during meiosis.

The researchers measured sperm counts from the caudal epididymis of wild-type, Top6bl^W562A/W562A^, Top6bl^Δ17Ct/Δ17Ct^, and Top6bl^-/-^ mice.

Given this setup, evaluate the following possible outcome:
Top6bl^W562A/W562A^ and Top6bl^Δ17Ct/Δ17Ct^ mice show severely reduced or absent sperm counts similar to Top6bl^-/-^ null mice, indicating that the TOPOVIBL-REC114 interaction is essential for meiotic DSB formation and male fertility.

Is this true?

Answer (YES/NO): NO